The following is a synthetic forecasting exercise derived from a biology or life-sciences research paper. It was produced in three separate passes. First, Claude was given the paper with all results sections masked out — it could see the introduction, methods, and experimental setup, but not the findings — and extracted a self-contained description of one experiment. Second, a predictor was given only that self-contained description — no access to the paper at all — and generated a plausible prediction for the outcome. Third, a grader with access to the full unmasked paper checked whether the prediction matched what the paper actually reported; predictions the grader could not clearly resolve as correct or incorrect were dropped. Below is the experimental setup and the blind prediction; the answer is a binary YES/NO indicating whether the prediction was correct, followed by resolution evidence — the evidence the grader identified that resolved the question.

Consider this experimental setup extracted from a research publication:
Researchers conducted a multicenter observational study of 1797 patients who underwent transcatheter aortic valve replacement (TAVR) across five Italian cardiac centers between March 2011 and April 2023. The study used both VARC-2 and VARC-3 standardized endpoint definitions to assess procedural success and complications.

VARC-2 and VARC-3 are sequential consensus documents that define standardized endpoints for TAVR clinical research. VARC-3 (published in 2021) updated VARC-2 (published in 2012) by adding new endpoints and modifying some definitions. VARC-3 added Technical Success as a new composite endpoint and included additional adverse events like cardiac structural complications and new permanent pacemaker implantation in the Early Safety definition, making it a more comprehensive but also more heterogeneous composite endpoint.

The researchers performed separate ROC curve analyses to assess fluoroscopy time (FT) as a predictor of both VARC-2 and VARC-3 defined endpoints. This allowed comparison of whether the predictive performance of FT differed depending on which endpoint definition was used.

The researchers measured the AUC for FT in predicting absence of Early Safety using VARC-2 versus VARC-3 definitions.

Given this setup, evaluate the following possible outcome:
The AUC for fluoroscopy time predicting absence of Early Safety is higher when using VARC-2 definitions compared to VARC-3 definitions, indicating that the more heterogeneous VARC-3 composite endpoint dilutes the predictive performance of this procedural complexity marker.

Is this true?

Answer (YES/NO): YES